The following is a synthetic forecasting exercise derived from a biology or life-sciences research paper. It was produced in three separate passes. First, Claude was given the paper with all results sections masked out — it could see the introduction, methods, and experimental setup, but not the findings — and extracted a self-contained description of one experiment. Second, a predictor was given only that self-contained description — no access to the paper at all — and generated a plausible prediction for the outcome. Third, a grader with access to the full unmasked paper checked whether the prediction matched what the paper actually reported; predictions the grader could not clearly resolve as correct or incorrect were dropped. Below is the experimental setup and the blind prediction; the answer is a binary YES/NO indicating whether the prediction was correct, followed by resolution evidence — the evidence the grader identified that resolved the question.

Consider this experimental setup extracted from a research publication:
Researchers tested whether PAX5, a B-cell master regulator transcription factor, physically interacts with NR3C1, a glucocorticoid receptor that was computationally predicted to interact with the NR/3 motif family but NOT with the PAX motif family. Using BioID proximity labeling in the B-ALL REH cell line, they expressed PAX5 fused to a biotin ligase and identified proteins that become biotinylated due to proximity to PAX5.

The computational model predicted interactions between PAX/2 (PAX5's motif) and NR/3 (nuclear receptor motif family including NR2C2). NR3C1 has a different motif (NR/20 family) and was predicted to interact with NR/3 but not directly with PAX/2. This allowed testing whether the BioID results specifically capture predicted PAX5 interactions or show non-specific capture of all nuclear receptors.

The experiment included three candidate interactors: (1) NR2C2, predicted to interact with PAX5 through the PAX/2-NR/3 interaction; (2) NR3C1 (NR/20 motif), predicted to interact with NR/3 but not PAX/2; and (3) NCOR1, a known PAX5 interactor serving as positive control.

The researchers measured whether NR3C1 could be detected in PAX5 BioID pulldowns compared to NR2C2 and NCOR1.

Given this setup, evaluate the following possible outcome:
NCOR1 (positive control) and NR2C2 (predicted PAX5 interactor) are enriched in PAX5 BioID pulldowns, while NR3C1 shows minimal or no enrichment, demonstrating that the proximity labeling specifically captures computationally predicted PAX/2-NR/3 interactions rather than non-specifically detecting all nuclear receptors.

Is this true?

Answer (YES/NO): YES